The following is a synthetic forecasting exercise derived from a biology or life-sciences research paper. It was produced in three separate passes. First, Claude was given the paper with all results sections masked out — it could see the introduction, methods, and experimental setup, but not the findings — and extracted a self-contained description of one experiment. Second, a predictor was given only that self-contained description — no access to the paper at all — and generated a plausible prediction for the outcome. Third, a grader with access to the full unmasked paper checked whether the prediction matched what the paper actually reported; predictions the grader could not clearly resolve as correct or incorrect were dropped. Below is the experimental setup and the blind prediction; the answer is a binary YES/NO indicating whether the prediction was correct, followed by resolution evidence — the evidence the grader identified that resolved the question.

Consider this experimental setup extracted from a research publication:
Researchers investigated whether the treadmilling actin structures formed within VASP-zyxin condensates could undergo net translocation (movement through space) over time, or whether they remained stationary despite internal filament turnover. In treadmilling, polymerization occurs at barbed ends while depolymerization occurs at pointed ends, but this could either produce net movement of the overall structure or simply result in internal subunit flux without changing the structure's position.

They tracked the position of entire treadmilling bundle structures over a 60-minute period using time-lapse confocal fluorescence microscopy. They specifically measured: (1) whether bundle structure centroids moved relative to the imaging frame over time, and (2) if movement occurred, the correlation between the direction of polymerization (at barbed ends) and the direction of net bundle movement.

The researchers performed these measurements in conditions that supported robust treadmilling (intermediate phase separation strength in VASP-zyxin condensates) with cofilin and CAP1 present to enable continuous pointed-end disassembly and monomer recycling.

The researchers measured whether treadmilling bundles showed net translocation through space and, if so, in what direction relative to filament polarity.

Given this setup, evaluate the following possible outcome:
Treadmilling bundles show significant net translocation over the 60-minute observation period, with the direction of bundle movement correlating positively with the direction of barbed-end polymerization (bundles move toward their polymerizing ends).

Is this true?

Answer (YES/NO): YES